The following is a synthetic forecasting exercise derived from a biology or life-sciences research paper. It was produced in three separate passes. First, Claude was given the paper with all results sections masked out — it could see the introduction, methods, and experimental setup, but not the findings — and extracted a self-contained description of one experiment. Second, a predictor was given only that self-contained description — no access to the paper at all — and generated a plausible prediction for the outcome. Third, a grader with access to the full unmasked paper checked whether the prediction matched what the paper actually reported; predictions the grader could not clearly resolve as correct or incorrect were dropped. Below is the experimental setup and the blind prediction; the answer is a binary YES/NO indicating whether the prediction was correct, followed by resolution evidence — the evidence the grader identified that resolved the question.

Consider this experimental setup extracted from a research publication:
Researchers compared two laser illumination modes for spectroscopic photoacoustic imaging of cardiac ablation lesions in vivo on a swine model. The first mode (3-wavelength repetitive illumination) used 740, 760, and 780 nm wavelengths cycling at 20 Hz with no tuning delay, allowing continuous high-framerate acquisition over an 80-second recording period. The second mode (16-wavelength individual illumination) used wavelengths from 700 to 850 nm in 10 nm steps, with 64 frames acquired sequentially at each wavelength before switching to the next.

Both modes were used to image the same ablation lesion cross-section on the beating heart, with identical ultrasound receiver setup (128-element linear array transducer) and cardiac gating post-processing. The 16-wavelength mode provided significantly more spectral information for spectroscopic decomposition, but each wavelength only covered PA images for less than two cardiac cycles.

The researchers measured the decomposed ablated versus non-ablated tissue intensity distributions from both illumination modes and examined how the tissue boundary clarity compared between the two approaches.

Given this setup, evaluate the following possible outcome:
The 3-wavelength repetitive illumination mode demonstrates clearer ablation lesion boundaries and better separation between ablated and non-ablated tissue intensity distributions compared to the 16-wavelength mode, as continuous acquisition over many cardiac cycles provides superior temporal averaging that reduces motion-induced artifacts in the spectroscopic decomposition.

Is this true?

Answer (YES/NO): NO